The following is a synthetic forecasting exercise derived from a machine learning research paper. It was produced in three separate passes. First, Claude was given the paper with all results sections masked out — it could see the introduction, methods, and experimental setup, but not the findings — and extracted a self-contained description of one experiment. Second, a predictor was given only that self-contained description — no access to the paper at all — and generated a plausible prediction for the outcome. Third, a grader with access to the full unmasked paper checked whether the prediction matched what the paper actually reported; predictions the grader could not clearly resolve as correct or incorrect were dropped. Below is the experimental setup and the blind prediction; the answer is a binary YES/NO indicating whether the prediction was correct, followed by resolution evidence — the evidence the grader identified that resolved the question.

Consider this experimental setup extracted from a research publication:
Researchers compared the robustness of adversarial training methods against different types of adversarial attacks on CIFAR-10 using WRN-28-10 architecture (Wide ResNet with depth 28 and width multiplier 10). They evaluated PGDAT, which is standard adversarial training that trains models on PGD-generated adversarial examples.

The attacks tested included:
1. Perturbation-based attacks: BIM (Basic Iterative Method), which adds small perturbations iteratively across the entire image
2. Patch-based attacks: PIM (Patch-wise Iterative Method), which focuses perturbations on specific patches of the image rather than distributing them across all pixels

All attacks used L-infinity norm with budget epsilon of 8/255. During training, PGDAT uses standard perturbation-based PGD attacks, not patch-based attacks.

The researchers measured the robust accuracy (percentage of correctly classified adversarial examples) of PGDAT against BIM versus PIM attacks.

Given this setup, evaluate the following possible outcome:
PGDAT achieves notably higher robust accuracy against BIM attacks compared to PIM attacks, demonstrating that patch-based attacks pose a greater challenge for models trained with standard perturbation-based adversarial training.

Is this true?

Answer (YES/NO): YES